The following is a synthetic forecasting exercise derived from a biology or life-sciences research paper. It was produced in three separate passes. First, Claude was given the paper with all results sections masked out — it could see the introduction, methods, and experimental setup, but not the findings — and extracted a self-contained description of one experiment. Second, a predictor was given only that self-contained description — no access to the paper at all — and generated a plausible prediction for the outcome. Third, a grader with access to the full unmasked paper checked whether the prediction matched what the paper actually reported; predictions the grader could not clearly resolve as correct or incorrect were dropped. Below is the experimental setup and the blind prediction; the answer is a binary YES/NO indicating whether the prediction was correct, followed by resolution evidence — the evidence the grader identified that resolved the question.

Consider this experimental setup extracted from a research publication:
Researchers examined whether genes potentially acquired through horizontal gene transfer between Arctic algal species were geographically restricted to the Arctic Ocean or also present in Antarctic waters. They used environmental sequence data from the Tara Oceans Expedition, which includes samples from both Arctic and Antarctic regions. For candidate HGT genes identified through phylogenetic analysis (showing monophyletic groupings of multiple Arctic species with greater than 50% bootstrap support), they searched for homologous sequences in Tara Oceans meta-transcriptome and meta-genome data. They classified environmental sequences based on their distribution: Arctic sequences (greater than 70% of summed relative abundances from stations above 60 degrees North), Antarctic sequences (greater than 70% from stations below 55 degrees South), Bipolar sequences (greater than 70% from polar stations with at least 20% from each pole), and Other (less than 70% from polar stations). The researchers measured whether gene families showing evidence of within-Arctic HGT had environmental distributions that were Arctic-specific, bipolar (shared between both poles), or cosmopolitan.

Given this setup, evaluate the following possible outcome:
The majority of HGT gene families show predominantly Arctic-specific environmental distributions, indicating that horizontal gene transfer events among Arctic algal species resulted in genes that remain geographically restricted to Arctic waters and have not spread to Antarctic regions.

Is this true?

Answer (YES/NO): YES